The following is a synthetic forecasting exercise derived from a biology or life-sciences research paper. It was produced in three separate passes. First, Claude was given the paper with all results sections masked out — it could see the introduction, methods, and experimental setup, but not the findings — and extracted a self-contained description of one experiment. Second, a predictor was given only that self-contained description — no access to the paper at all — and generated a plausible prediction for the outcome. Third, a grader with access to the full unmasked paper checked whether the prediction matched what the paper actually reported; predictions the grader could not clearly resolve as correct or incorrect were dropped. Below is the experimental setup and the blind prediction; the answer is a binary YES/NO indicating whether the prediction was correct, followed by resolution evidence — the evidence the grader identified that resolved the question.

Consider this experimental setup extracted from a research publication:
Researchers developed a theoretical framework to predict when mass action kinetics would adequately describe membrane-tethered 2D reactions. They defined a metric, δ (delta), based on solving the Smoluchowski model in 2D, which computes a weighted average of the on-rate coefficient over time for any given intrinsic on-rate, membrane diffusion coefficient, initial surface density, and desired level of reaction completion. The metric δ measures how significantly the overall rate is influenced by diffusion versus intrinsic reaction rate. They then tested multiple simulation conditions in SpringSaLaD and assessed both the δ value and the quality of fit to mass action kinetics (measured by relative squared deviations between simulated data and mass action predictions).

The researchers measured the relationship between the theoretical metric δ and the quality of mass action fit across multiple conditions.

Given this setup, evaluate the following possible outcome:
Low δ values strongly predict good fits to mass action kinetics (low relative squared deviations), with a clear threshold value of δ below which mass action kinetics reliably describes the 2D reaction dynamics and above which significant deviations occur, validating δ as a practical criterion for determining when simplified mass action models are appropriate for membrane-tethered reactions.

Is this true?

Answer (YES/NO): YES